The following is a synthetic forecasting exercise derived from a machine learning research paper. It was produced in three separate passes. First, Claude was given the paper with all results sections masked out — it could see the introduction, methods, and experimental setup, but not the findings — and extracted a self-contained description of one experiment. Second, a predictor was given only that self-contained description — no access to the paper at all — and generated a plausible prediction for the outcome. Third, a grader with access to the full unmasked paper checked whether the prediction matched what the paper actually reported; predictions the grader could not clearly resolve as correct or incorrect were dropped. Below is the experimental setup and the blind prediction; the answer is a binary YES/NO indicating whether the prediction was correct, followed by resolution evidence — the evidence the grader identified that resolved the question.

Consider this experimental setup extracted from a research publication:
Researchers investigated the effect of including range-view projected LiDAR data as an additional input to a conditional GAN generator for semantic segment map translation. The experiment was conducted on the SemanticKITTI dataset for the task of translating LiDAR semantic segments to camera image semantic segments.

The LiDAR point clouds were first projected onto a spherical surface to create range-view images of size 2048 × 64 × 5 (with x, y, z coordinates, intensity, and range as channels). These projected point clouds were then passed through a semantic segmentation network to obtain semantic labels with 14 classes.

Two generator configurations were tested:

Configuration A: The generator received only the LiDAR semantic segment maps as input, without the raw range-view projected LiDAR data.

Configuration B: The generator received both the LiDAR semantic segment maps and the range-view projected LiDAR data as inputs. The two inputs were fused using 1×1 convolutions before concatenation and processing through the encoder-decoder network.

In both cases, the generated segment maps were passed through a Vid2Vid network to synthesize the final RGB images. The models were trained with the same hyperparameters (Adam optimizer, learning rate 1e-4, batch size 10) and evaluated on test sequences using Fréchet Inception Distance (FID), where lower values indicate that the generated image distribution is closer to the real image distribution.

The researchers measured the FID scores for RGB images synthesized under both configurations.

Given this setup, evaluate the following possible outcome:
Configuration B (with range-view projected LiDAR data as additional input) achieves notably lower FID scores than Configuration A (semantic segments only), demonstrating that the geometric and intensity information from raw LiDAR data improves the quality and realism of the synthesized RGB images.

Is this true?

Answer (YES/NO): YES